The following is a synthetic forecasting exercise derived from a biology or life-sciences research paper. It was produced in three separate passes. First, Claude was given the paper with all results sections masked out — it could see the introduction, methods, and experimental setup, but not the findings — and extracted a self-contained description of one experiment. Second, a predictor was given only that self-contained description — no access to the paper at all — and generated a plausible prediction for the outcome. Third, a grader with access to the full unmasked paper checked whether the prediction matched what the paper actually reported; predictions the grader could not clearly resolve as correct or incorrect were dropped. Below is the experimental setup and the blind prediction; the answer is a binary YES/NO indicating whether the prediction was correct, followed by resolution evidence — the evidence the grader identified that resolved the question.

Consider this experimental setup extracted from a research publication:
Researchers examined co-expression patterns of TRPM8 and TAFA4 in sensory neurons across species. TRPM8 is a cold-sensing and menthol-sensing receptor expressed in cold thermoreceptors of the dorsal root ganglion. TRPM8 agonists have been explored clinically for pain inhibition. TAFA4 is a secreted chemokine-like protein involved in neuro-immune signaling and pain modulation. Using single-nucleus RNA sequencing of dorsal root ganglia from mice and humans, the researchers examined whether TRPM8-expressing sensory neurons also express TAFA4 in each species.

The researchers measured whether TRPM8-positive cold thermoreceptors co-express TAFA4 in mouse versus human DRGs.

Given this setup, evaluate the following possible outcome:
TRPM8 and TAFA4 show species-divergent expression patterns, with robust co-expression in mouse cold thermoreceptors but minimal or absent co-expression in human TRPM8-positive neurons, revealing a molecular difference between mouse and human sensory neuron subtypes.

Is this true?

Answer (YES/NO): NO